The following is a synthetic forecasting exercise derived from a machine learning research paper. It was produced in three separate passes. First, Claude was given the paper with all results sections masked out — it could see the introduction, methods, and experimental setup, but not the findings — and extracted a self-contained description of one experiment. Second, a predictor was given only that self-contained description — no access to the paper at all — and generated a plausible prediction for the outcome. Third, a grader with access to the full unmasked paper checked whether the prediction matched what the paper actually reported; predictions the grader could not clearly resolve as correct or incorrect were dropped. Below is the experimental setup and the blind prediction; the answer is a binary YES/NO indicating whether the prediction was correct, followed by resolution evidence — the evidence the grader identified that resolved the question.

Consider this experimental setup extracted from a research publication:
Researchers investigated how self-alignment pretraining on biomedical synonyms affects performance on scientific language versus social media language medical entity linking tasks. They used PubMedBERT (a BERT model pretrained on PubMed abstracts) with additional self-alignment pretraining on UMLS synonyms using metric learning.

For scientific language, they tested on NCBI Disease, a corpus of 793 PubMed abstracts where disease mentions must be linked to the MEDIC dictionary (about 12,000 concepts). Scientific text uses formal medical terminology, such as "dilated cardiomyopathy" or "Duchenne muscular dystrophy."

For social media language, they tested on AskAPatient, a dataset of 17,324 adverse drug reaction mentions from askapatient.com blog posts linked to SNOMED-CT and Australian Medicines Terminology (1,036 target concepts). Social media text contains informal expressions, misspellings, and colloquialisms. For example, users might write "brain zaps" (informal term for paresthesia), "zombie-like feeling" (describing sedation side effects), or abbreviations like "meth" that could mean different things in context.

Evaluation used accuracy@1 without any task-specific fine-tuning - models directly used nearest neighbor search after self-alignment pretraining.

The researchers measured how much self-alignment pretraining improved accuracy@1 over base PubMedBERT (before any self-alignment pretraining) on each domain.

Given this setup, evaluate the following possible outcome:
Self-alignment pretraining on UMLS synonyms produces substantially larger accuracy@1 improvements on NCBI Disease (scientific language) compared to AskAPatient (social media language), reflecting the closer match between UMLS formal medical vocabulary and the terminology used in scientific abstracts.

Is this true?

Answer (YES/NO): NO